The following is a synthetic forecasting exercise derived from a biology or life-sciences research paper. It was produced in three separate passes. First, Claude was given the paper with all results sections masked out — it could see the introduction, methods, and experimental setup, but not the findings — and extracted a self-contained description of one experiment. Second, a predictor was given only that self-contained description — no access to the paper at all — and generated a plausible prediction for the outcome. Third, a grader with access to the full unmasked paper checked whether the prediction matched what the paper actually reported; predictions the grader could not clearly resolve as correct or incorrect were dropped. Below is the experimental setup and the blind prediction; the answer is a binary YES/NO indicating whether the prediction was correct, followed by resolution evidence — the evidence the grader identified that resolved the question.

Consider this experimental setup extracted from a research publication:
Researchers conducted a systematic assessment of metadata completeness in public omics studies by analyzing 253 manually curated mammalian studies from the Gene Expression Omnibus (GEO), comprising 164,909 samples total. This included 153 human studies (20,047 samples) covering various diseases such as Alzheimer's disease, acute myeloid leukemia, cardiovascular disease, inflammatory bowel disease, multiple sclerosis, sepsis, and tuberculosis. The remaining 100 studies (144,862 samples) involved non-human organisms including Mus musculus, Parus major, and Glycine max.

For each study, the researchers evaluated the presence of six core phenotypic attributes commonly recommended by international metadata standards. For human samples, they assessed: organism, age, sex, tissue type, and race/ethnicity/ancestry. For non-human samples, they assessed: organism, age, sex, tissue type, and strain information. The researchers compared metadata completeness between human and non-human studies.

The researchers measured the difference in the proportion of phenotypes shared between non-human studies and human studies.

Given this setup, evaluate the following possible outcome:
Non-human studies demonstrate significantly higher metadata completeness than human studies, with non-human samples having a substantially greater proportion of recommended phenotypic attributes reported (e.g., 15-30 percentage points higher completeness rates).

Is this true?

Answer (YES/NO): NO